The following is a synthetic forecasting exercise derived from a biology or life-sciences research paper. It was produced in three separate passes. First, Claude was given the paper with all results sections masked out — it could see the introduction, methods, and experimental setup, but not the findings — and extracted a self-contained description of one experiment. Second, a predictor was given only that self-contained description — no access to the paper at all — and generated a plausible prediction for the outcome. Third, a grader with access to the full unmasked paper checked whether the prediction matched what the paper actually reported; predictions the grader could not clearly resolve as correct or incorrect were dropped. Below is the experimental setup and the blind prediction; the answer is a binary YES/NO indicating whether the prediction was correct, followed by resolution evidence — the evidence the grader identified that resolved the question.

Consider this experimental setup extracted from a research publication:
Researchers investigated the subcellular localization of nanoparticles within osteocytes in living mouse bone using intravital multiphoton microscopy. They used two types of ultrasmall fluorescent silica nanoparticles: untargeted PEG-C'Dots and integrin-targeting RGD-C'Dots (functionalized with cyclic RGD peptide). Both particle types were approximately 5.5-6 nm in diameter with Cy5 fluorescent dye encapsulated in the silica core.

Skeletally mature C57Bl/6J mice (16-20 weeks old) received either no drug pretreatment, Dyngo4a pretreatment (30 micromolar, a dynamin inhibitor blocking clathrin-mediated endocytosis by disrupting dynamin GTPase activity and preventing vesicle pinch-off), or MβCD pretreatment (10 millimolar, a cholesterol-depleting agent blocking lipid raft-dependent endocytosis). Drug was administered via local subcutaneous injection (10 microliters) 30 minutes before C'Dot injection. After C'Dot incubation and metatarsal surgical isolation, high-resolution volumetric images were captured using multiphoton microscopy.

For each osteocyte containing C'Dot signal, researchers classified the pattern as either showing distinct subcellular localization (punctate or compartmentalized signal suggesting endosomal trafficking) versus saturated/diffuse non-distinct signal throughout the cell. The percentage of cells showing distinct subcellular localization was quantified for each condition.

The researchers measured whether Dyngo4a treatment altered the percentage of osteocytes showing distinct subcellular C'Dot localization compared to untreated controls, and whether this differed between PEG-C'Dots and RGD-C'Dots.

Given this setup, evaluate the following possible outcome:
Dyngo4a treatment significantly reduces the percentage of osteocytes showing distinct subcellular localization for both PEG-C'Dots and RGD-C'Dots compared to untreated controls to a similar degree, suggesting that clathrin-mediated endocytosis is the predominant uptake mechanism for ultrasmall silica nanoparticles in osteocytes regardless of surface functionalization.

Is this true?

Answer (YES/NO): NO